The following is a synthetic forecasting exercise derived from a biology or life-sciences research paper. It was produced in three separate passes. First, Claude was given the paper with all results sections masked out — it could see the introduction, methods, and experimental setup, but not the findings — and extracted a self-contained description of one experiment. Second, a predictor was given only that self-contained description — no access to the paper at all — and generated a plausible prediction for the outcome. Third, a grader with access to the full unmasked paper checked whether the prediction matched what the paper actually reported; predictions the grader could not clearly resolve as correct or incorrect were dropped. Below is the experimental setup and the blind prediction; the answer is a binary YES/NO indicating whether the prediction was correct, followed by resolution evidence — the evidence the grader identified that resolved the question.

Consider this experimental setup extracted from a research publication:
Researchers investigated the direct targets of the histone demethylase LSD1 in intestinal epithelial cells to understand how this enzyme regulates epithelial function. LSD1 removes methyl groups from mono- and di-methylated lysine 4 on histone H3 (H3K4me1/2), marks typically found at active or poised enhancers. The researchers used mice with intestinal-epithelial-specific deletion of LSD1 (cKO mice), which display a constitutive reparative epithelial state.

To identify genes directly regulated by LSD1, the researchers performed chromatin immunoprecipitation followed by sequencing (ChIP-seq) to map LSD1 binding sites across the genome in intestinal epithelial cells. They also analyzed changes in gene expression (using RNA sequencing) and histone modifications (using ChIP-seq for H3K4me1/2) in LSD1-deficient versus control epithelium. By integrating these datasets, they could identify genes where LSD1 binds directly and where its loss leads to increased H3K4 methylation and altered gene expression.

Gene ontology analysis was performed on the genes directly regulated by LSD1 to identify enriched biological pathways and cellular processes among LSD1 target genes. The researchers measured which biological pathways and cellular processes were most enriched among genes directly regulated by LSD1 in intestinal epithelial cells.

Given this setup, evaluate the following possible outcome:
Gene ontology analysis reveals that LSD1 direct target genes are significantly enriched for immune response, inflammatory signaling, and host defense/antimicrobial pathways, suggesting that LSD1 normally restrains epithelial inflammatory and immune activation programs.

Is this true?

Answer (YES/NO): NO